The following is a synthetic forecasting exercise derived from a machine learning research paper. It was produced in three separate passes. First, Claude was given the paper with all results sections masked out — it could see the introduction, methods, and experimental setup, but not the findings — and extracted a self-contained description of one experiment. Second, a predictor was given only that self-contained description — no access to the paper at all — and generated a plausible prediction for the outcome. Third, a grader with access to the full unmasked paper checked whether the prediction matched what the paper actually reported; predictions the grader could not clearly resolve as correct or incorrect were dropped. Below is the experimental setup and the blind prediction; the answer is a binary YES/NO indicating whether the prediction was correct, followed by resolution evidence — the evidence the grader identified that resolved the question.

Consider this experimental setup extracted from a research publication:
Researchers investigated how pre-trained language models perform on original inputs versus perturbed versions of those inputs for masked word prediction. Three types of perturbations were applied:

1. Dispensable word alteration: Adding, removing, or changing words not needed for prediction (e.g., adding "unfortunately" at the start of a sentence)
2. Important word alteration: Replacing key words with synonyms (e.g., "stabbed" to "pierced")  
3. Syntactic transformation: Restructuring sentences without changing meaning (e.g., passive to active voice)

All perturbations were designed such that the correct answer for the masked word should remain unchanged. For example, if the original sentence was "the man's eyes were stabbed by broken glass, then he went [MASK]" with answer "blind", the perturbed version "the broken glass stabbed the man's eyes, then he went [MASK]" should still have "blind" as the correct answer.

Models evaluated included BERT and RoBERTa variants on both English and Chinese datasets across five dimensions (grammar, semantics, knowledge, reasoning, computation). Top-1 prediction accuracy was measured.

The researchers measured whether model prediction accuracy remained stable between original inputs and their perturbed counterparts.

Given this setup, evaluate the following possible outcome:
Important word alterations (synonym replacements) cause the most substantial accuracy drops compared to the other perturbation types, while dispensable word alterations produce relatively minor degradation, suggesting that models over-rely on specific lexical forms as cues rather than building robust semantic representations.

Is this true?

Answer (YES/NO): NO